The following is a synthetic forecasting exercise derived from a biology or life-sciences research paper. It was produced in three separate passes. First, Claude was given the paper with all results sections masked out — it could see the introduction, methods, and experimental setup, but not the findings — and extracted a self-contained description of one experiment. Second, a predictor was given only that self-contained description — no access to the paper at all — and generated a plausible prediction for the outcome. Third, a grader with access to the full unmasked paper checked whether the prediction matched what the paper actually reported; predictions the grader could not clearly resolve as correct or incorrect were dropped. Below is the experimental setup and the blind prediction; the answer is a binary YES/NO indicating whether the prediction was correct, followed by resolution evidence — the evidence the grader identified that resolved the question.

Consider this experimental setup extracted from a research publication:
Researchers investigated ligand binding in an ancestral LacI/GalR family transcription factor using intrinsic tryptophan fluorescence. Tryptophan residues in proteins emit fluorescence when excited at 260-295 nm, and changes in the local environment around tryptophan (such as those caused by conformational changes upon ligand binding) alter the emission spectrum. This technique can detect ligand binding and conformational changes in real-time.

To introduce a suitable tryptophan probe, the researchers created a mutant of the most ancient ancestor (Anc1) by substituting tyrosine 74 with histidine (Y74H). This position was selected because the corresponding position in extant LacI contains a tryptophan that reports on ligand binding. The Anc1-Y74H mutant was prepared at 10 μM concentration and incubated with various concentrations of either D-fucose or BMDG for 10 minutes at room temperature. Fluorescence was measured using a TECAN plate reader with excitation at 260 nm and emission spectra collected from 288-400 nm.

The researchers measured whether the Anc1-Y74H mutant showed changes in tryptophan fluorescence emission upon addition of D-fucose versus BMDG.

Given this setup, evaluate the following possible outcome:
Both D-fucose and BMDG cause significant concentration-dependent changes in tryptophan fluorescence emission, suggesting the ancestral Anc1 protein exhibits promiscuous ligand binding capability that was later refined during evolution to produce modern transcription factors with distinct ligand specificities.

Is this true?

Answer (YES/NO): NO